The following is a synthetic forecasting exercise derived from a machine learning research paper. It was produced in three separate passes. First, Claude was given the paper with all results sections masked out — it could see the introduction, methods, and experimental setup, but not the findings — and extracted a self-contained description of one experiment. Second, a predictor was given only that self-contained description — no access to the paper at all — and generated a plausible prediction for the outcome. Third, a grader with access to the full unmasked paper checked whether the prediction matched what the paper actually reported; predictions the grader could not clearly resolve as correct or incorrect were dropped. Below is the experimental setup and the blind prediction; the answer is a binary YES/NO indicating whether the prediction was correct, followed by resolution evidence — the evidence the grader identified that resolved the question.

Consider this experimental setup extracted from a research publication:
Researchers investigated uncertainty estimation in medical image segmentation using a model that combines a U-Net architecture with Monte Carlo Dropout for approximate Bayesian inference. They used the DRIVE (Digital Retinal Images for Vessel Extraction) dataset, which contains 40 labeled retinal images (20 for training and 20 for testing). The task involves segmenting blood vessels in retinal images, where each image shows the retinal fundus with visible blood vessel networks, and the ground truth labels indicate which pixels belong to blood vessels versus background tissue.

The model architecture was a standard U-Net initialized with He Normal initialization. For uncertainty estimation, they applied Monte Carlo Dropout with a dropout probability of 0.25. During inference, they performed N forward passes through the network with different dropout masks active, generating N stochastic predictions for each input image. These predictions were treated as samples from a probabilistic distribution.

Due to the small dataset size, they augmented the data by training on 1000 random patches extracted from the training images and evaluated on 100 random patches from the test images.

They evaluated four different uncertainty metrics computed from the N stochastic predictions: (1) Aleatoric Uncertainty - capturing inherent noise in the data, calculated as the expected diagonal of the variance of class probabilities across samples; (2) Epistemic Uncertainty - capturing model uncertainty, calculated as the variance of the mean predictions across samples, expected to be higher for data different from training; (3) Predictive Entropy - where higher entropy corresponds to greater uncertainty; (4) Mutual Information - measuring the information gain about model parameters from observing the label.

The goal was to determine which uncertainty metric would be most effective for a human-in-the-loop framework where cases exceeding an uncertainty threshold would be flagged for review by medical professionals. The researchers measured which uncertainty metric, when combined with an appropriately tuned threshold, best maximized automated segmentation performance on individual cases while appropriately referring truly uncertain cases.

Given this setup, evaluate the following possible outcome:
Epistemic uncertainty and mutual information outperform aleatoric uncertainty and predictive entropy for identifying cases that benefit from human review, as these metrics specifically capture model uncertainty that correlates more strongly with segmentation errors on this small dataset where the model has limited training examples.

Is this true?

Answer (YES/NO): NO